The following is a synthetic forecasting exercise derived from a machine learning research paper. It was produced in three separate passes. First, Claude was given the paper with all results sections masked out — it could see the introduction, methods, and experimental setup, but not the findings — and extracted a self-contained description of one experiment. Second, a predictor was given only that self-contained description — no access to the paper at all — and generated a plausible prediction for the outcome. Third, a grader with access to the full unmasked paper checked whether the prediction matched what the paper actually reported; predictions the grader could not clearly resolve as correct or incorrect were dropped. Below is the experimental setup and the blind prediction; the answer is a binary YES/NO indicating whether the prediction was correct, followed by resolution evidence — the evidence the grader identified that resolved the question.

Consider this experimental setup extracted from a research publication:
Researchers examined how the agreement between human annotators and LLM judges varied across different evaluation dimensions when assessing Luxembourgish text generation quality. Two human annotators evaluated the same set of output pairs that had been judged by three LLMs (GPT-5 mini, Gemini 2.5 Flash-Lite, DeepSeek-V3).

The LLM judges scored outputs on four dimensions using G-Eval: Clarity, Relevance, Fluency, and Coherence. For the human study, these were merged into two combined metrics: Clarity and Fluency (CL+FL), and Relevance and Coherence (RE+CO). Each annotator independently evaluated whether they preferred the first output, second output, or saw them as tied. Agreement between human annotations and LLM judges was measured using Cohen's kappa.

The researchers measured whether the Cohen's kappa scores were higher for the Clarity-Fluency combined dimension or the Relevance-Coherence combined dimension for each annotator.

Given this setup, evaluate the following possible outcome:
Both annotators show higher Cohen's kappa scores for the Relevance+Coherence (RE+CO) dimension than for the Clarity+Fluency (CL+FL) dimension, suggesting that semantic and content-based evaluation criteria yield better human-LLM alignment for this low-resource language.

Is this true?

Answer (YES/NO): NO